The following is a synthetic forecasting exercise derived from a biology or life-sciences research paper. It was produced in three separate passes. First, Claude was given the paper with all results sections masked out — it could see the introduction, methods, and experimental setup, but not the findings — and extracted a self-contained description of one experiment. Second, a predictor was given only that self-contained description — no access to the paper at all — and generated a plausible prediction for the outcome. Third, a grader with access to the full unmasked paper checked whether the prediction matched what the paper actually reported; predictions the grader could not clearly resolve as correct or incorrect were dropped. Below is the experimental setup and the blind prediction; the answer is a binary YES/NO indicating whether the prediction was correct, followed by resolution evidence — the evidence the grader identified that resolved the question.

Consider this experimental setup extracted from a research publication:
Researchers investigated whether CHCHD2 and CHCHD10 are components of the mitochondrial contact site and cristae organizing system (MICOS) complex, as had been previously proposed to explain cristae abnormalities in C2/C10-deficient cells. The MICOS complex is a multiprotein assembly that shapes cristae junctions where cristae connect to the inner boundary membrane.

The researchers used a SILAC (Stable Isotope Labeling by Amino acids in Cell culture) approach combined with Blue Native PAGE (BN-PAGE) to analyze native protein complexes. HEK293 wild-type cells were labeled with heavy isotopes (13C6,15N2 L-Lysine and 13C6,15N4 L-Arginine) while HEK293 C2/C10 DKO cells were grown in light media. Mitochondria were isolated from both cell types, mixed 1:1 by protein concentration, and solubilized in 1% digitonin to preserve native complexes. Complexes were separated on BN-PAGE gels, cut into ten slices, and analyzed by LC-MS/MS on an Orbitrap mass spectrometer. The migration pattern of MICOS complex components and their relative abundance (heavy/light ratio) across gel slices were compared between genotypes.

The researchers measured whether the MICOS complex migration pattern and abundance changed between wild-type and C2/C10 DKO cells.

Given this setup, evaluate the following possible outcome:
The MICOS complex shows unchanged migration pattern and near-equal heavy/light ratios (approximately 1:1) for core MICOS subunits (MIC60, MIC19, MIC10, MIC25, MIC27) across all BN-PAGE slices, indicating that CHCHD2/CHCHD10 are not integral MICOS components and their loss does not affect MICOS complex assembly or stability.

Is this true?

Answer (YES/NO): YES